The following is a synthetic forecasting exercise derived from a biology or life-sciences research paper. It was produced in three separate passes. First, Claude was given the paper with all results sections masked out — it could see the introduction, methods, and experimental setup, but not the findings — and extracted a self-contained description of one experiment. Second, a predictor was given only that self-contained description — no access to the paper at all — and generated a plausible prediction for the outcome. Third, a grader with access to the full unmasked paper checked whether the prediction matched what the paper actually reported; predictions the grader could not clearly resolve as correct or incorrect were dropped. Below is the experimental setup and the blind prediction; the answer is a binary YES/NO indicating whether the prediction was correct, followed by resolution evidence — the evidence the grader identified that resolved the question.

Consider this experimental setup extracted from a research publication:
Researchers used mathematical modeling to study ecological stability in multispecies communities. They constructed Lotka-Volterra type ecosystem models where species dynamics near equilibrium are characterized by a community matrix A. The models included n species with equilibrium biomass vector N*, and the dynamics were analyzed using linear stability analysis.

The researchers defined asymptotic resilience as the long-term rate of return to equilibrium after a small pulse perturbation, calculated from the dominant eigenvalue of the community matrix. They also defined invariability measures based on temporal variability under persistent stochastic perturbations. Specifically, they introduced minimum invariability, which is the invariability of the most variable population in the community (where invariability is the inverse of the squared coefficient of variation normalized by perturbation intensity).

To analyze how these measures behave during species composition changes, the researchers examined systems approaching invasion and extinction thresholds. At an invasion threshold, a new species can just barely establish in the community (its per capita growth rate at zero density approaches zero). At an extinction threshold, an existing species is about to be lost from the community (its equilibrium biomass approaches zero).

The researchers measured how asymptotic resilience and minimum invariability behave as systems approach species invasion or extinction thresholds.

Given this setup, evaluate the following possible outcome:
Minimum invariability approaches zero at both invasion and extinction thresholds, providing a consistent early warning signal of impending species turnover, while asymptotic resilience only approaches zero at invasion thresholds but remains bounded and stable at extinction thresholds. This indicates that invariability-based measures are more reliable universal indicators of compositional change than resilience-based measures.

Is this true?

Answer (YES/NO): NO